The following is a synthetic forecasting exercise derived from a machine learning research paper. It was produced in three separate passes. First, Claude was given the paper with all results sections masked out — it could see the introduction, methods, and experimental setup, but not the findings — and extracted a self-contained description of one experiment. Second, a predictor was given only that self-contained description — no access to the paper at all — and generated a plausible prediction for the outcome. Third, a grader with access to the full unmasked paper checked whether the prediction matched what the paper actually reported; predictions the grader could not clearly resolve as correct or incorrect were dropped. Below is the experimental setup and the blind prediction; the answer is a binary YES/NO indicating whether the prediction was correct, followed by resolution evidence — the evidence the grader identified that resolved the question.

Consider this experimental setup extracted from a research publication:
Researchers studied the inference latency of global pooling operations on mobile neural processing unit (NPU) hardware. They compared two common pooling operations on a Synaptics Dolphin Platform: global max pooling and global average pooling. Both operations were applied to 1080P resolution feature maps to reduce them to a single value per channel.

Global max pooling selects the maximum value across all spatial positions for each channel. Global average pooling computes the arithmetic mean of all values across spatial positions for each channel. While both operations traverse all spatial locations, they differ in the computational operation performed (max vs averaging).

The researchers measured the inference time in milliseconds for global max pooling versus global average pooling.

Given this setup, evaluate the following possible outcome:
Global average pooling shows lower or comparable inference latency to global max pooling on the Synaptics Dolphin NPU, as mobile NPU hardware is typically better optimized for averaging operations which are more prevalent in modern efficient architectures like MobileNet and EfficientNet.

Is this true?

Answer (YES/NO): YES